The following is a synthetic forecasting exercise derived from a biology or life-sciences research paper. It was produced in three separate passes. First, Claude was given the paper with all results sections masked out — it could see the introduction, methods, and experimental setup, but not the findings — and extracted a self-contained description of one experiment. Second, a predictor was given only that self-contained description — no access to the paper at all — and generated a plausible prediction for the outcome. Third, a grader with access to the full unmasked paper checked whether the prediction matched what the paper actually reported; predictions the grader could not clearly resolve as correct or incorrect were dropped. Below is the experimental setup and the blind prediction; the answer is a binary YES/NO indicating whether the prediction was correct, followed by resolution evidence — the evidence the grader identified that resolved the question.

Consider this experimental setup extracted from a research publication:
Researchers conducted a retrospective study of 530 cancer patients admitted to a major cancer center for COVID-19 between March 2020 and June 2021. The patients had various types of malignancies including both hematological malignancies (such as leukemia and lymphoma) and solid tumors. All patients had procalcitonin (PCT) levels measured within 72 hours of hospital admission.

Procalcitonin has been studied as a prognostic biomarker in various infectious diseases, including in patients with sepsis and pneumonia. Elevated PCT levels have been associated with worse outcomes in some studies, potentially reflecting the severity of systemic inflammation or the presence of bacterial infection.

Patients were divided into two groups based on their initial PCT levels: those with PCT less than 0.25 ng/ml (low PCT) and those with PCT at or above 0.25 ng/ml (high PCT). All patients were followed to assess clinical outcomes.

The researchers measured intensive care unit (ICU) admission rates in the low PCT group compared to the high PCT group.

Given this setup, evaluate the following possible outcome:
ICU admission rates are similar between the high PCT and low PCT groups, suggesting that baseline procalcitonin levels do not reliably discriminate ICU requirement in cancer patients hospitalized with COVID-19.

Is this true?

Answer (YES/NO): NO